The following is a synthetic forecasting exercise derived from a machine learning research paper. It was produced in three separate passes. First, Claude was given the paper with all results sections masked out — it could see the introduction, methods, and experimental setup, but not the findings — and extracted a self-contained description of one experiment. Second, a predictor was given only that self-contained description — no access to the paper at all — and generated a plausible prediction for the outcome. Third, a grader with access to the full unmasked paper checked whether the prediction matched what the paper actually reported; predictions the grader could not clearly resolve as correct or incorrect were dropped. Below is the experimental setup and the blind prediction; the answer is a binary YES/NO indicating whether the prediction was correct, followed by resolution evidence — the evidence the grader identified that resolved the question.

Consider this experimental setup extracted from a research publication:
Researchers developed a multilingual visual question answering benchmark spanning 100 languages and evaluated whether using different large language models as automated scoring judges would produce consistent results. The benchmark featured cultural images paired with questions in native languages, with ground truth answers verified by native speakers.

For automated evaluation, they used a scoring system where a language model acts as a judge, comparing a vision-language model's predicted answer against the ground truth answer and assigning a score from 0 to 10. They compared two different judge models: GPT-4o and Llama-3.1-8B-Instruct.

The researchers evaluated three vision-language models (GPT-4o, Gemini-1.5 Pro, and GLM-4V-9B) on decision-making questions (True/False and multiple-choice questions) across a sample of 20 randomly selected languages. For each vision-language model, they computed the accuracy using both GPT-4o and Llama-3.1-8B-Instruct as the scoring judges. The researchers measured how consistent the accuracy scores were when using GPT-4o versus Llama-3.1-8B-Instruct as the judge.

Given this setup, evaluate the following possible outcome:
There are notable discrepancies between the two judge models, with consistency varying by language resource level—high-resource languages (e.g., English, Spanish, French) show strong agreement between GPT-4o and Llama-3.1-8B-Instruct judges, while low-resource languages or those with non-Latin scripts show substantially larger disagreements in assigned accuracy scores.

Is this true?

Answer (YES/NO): NO